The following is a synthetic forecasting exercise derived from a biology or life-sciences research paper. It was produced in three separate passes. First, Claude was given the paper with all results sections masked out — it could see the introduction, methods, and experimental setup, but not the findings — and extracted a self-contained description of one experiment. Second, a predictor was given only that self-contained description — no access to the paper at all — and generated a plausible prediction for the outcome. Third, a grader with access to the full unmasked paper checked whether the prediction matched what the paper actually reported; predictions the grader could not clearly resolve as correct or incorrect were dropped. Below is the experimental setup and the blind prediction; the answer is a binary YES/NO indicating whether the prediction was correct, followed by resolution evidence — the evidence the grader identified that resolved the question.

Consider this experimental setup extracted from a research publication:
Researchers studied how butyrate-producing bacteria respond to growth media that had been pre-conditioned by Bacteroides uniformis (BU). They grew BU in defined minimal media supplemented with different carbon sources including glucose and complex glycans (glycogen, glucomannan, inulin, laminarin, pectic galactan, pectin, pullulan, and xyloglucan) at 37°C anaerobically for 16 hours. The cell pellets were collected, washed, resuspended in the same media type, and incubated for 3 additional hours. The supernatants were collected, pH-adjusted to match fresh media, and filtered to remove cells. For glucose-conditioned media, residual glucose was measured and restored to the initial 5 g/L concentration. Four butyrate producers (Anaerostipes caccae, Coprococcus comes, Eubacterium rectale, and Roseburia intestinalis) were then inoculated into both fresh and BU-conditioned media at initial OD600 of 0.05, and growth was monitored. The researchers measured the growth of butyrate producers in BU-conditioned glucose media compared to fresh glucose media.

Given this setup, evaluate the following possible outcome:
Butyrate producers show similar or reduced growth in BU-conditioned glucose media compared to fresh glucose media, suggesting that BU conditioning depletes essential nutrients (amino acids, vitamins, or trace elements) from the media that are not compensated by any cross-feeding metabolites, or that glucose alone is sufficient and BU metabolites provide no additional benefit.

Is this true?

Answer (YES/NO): NO